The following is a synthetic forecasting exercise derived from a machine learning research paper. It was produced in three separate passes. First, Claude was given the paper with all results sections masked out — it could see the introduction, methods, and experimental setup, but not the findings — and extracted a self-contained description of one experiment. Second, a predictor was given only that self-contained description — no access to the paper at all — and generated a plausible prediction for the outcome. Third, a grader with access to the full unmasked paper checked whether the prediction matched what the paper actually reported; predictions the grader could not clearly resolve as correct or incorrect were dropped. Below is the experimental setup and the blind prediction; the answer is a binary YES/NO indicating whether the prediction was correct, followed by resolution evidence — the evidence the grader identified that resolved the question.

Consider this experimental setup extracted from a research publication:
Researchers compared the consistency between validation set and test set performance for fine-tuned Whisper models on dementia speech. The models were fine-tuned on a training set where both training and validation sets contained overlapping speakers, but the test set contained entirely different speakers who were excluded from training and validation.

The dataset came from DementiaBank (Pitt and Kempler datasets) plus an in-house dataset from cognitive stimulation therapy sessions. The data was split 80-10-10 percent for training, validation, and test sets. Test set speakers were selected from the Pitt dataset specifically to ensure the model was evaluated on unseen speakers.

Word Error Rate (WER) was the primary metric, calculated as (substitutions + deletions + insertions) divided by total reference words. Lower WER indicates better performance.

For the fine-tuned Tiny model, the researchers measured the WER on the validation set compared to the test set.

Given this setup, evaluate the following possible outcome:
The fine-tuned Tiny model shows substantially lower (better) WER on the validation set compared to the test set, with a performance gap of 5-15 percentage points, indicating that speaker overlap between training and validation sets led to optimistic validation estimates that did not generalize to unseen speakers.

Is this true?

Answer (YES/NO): NO